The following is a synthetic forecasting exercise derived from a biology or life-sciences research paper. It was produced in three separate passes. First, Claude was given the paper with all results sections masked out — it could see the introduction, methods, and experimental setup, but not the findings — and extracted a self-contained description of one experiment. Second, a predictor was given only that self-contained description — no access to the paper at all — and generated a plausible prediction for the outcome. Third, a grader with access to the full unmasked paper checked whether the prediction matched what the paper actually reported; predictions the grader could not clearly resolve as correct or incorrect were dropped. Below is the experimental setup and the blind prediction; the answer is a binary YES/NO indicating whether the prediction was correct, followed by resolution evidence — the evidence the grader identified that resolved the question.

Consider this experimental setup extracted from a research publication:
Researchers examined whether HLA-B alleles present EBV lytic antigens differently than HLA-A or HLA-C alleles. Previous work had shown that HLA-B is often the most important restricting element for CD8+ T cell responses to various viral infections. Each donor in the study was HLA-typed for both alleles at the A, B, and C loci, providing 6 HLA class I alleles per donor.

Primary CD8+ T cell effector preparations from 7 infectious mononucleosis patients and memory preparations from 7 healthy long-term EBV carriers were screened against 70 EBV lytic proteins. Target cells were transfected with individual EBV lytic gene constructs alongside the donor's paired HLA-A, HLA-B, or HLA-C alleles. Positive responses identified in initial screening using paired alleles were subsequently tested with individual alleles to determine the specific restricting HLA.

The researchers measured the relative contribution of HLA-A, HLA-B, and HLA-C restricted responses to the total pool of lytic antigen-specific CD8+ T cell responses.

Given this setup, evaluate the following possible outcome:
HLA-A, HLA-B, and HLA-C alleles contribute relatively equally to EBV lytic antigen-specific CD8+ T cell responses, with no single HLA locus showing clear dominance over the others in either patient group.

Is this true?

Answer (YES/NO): NO